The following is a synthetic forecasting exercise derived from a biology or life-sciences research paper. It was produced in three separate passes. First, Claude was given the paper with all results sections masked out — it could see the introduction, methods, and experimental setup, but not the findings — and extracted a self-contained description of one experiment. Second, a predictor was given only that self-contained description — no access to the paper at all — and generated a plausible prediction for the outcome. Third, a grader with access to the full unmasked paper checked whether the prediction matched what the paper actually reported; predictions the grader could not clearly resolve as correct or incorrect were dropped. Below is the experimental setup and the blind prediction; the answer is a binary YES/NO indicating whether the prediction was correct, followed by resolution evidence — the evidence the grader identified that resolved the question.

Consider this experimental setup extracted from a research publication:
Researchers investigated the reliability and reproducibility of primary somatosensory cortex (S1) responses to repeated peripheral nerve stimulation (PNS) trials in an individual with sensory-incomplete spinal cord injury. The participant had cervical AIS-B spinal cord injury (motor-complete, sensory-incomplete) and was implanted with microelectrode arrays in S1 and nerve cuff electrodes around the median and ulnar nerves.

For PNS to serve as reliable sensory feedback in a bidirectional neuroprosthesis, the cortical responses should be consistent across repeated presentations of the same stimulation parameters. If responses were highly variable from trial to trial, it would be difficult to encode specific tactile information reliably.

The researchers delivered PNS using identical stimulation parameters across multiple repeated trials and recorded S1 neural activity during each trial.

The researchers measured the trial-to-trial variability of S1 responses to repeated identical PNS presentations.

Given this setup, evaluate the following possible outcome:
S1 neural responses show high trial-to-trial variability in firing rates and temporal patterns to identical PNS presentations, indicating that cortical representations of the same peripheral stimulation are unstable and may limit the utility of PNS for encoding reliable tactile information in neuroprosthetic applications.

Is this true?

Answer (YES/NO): NO